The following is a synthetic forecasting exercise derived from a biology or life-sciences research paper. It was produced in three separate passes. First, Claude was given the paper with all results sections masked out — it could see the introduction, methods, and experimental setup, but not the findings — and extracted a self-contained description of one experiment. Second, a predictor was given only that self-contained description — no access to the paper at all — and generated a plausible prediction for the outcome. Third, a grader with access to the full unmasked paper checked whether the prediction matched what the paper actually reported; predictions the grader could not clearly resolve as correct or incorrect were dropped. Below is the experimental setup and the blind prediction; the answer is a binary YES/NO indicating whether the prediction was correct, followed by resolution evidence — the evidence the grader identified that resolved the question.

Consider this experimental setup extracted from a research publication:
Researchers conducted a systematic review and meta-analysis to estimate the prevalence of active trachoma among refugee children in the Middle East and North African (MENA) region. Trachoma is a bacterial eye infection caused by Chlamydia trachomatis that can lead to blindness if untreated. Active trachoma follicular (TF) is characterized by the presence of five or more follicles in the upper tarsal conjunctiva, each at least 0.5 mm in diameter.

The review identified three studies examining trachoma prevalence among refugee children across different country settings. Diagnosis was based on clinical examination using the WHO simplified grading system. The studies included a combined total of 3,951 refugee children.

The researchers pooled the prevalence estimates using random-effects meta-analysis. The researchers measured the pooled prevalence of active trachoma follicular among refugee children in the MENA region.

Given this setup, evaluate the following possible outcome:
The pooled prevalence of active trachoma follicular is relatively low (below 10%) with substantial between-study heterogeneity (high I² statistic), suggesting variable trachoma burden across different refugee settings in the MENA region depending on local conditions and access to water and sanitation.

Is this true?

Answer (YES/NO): YES